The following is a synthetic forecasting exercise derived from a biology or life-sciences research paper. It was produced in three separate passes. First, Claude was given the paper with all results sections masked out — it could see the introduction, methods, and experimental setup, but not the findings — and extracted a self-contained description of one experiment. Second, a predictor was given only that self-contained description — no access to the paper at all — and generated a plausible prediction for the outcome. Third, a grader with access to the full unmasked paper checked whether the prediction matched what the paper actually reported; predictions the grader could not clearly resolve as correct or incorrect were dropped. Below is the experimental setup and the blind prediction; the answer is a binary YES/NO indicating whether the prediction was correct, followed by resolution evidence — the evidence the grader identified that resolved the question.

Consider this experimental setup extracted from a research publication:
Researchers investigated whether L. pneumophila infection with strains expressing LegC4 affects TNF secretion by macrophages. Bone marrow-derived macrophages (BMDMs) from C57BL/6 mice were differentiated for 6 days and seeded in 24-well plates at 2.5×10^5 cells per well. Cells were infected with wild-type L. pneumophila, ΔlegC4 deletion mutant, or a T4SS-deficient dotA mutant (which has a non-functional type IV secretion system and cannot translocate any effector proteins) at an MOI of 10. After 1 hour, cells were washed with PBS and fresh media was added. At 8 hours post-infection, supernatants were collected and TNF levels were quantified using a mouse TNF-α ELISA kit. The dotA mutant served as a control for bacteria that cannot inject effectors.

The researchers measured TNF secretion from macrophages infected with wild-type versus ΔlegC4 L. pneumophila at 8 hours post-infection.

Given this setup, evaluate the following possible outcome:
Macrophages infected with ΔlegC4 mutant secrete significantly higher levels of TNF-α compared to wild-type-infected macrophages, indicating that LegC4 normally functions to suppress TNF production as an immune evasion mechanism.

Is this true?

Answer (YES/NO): NO